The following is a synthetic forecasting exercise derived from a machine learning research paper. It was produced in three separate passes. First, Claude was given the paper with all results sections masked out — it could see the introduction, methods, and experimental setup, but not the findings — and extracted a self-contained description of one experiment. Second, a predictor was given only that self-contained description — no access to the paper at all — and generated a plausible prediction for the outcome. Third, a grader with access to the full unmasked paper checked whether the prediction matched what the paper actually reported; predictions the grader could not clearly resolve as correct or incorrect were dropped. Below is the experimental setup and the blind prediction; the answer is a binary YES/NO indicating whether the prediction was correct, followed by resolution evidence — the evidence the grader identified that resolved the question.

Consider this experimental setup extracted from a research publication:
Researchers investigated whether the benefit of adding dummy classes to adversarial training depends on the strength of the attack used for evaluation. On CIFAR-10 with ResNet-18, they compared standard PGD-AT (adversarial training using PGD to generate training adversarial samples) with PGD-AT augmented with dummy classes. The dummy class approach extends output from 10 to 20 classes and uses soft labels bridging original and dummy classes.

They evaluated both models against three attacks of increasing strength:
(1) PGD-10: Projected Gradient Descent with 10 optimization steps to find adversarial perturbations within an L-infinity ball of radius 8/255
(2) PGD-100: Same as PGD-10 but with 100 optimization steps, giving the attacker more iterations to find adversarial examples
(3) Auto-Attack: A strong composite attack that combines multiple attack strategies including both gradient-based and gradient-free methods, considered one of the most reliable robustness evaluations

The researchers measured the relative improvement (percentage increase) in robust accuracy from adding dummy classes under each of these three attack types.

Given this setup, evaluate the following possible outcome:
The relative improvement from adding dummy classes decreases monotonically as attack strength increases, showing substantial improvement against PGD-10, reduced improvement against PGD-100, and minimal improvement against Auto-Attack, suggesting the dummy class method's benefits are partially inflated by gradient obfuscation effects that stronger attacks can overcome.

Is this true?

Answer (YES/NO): NO